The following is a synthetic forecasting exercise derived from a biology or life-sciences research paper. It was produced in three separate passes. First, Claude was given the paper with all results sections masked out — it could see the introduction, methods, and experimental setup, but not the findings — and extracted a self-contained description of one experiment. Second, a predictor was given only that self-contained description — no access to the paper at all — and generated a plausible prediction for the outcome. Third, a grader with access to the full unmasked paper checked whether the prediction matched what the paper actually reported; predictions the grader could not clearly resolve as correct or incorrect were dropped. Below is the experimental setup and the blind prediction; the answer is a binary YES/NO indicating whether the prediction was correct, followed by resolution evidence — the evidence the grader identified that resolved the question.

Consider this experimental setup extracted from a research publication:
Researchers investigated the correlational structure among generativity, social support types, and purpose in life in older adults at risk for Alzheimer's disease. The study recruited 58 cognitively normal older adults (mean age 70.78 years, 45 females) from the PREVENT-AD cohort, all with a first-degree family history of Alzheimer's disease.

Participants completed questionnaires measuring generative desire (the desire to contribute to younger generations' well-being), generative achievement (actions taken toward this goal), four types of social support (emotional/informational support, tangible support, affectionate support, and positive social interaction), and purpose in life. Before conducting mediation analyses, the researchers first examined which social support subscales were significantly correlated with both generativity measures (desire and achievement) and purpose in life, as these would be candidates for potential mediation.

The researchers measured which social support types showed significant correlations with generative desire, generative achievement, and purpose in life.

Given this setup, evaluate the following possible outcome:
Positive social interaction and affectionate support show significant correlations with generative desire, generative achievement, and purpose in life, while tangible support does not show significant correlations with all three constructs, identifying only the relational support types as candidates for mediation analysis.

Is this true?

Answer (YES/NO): YES